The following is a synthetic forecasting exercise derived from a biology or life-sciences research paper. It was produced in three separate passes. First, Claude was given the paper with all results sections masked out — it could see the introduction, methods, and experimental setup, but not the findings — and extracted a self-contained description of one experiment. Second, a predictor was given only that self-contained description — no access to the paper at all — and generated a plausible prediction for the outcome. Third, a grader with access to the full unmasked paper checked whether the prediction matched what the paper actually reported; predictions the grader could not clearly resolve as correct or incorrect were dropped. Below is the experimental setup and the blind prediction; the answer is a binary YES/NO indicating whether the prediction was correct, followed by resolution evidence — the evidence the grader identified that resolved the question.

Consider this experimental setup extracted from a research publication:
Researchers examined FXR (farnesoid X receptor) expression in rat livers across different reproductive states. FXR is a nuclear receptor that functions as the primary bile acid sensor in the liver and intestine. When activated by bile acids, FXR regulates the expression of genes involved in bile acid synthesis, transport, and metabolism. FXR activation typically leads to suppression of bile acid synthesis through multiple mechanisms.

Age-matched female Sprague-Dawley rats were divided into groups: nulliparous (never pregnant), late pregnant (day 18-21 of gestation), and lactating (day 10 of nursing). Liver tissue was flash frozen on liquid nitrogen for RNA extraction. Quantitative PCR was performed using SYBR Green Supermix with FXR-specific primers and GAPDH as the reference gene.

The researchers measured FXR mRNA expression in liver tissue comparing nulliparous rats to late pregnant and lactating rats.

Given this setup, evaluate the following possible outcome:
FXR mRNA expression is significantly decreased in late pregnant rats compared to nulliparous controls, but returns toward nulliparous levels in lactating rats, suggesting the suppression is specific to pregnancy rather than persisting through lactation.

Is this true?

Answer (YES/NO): NO